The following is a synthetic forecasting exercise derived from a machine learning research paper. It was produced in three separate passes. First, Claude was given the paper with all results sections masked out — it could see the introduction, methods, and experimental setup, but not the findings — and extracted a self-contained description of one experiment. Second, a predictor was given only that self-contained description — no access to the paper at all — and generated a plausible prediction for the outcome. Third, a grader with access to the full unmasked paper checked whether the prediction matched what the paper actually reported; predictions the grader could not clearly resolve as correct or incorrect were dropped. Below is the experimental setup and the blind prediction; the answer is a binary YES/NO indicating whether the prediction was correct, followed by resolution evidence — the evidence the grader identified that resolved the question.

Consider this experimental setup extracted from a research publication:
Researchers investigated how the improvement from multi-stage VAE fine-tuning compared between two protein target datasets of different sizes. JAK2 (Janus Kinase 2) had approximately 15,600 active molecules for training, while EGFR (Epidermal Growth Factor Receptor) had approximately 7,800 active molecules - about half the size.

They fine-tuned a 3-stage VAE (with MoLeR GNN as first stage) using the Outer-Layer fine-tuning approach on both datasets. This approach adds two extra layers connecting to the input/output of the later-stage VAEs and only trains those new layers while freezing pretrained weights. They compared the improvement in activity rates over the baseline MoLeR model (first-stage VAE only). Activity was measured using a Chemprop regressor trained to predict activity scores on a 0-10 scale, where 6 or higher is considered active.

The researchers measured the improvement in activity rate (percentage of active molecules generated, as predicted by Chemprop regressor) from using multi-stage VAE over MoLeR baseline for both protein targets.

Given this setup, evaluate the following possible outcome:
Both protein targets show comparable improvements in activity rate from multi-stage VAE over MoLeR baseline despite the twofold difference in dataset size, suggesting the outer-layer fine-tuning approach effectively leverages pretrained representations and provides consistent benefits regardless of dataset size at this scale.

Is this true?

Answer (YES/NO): NO